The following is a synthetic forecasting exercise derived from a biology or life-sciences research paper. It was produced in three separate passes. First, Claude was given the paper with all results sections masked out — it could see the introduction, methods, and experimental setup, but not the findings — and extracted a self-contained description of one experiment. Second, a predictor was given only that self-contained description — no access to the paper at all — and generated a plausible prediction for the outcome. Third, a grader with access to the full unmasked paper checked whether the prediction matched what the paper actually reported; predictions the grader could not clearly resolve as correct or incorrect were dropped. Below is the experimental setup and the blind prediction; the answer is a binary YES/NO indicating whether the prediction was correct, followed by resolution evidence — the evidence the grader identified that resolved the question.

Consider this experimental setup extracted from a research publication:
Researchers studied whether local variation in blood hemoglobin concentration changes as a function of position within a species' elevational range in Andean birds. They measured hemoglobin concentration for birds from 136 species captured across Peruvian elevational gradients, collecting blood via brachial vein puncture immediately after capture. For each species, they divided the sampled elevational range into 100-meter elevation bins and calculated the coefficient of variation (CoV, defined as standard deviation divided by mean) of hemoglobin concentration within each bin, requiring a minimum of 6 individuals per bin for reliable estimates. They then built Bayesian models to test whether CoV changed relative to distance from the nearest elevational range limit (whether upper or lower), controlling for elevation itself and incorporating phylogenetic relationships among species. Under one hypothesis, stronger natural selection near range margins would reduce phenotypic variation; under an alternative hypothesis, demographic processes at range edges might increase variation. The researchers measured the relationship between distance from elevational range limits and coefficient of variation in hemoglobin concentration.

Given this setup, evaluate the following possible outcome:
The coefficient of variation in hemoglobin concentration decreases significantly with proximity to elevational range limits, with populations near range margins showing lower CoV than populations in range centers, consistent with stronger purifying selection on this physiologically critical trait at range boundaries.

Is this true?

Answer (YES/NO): YES